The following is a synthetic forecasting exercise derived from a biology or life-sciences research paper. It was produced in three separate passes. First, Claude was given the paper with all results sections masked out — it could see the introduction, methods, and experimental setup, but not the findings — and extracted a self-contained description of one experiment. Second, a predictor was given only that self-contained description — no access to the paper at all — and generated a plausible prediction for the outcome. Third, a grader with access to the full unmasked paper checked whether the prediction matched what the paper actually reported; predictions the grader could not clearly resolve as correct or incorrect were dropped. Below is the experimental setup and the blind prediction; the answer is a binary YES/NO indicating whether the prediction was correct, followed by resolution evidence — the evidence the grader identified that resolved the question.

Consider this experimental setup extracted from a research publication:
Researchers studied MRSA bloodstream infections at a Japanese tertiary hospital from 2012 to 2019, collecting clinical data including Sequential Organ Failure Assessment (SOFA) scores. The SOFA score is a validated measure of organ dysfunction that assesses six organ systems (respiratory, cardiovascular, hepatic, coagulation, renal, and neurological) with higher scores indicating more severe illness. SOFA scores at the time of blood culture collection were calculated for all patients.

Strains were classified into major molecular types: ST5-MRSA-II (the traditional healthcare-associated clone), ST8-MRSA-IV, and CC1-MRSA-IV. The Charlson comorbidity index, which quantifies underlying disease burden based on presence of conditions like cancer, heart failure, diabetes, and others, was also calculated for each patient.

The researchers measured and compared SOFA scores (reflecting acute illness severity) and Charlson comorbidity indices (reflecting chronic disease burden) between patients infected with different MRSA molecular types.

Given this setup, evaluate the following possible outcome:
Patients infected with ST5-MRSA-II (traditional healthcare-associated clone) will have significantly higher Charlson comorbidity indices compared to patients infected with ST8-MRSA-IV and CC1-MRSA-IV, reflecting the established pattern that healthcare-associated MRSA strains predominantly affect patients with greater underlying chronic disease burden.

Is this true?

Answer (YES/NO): NO